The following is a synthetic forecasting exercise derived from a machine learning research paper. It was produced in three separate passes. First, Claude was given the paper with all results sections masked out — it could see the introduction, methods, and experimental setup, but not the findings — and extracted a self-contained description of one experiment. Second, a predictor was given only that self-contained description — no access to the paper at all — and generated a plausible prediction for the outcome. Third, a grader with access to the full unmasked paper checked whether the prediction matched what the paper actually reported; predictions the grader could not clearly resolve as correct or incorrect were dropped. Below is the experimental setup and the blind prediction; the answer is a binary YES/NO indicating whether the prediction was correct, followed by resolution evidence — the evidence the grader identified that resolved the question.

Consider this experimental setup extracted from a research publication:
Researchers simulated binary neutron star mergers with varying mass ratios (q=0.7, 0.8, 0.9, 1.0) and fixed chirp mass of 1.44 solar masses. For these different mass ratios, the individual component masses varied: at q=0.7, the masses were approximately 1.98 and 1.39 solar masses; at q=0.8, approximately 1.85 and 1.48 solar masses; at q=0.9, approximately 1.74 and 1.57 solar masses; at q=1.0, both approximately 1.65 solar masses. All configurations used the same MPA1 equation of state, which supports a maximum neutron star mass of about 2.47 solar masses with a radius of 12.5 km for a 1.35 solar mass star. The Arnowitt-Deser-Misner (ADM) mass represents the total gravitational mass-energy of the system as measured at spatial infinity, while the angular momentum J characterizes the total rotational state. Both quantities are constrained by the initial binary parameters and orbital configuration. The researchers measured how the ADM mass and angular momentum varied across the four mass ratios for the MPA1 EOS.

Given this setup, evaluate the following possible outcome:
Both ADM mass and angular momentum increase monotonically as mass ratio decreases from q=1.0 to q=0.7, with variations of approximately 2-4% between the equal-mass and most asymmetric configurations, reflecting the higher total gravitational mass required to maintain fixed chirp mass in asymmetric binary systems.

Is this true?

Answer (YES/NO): NO